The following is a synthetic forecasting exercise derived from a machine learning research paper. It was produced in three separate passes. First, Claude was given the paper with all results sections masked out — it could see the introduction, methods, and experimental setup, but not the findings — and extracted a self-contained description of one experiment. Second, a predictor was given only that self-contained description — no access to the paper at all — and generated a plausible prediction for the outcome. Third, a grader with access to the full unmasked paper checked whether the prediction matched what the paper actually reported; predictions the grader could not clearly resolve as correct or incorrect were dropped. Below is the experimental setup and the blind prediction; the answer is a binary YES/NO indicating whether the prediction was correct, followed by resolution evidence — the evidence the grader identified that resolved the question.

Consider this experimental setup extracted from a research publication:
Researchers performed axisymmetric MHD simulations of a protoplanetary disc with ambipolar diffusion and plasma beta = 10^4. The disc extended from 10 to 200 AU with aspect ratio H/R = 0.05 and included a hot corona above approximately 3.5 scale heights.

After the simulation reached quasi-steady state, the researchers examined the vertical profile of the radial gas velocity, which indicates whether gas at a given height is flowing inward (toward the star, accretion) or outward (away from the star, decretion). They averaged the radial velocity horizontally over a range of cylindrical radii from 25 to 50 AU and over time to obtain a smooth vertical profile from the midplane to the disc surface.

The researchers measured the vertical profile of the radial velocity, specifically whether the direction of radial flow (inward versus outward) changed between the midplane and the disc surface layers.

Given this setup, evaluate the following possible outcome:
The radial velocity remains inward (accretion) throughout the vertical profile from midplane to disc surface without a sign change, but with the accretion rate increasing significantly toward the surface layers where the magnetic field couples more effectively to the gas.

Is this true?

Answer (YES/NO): NO